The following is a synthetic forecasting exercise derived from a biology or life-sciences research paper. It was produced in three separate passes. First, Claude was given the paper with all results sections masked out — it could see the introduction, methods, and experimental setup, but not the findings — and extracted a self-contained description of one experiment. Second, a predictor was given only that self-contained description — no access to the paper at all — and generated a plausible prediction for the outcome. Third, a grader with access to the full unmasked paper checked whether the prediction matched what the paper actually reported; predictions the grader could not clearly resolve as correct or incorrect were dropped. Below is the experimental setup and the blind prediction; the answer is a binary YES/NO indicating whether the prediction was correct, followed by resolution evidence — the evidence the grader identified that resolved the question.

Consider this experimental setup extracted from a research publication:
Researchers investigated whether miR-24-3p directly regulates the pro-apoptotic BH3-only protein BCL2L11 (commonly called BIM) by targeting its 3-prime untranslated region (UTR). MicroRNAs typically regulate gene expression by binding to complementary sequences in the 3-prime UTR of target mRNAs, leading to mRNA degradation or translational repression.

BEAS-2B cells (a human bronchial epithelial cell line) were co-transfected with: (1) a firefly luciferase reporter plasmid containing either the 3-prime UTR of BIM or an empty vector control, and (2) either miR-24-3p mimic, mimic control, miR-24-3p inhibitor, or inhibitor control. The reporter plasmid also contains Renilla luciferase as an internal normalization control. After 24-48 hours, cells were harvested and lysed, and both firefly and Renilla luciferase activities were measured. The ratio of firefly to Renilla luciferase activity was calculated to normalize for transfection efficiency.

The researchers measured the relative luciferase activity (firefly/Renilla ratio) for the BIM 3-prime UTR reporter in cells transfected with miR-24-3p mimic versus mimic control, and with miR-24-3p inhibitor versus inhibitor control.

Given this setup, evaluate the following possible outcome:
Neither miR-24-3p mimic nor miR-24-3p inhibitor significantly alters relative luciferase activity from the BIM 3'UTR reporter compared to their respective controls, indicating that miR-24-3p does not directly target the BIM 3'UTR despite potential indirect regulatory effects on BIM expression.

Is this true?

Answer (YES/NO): NO